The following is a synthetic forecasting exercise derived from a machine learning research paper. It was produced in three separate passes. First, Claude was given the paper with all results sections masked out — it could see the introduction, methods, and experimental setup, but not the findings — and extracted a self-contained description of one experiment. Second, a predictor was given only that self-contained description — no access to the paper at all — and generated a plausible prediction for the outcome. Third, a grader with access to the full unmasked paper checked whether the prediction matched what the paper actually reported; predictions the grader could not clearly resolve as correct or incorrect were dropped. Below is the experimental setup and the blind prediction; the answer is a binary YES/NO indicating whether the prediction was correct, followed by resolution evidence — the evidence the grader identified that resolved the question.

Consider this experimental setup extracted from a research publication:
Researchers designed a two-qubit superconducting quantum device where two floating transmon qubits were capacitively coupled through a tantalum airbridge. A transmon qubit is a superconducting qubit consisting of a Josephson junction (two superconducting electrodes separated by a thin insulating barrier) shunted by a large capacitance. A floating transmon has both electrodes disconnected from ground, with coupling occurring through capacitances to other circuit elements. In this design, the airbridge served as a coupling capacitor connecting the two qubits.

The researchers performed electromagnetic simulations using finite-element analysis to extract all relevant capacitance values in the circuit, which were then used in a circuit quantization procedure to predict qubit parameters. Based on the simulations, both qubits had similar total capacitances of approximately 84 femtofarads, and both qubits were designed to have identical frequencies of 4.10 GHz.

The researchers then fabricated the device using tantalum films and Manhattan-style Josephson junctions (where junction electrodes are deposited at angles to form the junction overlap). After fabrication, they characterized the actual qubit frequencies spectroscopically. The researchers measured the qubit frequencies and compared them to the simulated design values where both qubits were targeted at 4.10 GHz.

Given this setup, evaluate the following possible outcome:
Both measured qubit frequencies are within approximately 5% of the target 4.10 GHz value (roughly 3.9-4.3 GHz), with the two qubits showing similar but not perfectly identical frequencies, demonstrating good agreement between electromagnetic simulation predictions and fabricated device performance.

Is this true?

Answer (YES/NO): NO